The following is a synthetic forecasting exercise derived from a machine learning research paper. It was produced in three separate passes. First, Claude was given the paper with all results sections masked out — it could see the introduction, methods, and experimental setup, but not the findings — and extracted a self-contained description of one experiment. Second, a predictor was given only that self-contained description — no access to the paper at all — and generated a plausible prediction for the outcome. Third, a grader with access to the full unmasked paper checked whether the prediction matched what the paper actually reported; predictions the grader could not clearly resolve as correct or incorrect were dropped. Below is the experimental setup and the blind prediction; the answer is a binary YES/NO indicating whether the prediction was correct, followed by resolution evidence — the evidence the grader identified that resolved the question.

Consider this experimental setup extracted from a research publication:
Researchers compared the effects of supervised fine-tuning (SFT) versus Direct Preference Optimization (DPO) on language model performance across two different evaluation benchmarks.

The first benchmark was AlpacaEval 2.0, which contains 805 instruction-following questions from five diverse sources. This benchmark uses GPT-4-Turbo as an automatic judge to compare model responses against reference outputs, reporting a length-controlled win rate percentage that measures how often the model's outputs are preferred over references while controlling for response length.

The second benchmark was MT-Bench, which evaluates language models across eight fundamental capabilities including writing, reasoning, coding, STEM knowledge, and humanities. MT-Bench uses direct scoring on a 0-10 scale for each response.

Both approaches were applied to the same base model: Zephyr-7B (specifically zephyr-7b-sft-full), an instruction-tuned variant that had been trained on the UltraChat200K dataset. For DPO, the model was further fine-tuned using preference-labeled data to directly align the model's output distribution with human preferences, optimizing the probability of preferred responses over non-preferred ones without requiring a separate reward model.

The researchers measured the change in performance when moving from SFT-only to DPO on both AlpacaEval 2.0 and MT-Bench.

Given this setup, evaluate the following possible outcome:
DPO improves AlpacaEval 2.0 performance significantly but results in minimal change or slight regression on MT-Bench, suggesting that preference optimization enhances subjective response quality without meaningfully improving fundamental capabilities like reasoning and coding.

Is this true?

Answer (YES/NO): NO